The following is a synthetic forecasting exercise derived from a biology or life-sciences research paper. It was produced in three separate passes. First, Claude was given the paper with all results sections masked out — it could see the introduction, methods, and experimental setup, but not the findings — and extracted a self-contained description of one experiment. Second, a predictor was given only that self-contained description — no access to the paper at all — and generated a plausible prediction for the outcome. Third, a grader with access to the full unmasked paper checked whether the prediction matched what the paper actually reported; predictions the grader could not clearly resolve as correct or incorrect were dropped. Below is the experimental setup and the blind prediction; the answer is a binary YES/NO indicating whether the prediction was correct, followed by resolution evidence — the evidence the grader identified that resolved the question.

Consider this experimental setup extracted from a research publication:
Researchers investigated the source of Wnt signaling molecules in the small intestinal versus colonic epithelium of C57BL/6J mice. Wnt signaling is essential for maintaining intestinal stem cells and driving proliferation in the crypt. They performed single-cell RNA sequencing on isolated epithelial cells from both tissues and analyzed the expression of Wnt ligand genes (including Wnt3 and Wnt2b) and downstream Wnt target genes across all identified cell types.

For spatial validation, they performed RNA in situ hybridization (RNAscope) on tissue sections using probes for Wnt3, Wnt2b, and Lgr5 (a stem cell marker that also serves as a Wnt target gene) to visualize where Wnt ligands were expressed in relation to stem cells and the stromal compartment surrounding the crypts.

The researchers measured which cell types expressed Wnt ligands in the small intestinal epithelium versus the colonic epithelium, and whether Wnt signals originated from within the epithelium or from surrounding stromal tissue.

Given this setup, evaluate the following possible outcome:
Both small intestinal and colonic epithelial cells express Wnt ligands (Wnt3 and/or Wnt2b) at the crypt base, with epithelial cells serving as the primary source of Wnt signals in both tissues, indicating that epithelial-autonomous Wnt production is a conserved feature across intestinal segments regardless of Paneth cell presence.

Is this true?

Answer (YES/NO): NO